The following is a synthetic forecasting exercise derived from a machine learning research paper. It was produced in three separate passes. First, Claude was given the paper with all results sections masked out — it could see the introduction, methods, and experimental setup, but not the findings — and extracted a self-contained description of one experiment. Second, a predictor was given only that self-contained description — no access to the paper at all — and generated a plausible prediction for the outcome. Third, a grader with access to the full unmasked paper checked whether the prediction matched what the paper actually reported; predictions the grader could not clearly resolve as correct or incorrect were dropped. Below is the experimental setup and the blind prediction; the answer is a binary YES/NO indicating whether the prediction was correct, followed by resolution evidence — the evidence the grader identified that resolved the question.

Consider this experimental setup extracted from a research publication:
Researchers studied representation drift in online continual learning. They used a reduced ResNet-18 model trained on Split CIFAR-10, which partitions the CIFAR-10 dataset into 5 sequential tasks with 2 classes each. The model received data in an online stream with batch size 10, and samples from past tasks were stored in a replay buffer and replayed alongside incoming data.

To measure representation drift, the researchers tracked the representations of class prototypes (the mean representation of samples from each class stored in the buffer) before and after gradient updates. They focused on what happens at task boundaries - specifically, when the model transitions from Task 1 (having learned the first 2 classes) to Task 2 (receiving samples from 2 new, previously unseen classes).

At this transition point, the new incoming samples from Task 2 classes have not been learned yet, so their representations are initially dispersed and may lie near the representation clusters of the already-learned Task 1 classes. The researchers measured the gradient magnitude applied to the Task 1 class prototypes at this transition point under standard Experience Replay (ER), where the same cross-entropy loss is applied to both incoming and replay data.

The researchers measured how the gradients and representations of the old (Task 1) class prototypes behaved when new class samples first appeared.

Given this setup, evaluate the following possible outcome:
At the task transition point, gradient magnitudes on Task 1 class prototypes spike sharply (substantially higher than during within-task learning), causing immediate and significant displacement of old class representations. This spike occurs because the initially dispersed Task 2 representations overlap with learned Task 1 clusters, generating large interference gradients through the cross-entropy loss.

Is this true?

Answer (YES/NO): YES